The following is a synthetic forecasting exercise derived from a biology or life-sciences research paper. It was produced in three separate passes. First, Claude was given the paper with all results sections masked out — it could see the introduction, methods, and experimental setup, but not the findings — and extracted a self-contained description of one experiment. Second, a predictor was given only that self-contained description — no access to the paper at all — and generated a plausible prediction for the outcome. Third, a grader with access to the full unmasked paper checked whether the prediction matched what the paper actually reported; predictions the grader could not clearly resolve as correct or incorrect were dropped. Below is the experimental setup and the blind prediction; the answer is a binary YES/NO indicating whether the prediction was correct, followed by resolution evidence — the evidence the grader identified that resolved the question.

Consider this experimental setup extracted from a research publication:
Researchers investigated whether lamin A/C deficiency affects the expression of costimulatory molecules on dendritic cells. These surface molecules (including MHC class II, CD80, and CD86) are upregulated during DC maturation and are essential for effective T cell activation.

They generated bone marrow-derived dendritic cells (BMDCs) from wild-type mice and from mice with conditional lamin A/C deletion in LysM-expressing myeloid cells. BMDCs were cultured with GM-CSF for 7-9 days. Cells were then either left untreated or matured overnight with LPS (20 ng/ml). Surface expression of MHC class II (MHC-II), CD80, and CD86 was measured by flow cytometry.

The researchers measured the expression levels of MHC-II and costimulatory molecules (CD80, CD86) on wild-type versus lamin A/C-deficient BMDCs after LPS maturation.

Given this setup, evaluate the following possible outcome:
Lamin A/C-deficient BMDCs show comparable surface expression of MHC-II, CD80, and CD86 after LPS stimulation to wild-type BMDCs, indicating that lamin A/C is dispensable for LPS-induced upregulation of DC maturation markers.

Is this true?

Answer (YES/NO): YES